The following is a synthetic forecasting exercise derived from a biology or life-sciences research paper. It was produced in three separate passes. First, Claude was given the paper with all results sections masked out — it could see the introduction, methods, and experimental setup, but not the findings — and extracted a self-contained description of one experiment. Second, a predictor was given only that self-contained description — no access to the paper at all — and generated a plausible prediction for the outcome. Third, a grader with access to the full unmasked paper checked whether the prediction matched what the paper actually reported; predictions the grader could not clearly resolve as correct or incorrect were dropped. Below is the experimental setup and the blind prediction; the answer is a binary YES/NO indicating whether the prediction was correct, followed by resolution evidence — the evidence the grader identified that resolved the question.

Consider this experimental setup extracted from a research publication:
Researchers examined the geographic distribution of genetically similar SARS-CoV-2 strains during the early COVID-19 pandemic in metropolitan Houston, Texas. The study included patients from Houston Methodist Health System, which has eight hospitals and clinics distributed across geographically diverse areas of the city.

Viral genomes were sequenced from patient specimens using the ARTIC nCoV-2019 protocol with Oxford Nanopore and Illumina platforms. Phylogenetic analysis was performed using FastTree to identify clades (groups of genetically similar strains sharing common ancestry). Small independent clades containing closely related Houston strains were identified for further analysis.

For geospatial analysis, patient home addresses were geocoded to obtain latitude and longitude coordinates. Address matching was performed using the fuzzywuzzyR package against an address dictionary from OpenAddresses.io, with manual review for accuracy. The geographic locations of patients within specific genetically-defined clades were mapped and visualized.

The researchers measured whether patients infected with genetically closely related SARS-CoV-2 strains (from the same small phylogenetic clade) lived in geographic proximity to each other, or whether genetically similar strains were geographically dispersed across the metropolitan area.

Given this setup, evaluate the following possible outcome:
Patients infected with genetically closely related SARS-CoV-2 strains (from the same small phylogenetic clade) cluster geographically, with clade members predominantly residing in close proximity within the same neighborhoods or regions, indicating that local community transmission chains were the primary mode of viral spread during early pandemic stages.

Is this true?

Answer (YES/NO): NO